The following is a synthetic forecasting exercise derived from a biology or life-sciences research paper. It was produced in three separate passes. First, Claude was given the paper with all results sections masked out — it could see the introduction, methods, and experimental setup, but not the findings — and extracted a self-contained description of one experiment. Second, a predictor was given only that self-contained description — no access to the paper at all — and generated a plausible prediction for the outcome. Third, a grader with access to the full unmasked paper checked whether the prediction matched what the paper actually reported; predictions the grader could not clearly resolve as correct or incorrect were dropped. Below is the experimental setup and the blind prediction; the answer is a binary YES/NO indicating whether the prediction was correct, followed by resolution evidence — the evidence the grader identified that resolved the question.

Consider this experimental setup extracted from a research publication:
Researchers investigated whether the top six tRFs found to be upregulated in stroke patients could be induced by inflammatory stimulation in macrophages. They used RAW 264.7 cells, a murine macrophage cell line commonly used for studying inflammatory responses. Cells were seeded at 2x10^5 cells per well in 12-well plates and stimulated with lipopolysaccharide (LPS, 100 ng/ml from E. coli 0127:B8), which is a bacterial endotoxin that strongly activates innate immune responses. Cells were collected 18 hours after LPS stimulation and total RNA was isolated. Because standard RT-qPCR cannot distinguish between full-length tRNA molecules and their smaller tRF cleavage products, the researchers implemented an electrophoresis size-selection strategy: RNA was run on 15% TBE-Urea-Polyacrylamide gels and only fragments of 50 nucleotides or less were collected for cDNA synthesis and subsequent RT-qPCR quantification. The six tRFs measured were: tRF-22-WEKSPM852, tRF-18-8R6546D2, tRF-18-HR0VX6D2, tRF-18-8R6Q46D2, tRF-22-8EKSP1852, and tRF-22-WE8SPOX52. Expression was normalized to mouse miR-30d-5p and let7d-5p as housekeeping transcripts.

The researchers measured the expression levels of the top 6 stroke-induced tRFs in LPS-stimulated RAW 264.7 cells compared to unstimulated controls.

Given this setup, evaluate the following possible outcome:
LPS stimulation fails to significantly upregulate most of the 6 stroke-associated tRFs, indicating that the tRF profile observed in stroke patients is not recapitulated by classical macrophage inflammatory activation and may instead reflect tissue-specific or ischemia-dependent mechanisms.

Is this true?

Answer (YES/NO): NO